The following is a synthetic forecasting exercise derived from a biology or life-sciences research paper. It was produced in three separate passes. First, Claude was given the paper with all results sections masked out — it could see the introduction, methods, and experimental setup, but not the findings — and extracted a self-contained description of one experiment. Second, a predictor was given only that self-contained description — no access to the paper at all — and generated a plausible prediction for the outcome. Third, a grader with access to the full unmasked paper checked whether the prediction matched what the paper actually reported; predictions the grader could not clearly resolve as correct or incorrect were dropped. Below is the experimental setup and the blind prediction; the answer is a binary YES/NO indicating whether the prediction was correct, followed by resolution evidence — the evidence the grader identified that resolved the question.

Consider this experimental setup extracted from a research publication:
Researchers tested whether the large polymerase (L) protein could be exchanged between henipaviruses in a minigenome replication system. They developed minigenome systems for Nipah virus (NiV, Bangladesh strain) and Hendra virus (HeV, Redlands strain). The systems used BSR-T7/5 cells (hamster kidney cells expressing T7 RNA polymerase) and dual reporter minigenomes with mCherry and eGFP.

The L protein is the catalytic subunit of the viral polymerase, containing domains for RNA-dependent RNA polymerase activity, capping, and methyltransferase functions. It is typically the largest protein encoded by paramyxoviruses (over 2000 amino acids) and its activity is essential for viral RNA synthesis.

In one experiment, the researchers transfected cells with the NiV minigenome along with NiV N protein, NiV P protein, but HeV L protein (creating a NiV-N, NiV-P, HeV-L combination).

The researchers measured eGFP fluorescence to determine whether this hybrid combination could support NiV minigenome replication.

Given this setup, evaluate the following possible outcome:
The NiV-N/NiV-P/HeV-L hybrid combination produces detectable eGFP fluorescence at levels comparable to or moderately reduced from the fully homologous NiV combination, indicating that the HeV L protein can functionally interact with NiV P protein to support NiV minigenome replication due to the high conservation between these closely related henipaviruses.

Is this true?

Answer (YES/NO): NO